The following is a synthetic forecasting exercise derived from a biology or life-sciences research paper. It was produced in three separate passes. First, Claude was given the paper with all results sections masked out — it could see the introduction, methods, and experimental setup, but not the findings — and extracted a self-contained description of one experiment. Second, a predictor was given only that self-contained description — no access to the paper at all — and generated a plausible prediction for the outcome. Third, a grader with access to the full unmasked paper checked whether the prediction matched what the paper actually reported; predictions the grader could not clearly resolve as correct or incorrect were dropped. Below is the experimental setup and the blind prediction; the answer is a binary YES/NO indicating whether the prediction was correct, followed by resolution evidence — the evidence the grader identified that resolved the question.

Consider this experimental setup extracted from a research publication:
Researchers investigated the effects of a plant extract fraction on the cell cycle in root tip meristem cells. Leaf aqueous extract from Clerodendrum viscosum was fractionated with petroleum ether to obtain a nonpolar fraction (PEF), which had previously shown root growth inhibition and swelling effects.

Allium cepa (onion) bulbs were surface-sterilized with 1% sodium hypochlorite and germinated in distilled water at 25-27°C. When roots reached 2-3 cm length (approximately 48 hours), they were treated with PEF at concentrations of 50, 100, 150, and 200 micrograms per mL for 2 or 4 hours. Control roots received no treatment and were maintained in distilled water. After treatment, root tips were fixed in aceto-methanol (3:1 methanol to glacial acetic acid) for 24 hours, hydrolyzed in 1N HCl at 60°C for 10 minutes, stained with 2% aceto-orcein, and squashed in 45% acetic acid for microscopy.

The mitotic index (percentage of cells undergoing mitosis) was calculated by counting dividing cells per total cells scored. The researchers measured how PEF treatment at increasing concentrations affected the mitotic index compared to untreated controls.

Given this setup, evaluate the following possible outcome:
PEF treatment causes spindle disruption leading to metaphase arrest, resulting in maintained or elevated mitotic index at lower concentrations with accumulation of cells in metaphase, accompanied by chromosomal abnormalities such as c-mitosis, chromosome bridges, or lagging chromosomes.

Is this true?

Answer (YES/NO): NO